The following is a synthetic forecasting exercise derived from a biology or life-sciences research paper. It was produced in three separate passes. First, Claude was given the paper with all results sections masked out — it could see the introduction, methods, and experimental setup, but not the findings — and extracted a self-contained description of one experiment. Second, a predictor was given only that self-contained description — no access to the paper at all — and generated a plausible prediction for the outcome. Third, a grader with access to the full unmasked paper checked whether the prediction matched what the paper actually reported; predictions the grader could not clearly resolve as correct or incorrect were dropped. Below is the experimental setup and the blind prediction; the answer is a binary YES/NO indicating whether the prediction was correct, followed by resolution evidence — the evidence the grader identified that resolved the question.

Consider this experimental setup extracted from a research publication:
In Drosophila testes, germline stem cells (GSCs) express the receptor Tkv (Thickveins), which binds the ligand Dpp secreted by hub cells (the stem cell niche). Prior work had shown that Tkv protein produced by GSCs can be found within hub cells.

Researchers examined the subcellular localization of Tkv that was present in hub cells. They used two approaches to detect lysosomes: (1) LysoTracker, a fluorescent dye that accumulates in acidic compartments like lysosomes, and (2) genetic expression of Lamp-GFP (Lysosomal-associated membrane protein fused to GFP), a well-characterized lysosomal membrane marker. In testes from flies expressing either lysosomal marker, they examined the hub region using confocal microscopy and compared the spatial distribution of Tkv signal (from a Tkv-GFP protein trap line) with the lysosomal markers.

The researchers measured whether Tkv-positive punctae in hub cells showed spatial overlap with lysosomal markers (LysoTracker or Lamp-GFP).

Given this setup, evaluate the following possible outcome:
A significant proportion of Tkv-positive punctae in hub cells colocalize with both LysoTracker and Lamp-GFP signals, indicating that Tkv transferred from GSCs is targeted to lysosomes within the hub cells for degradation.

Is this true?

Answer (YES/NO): YES